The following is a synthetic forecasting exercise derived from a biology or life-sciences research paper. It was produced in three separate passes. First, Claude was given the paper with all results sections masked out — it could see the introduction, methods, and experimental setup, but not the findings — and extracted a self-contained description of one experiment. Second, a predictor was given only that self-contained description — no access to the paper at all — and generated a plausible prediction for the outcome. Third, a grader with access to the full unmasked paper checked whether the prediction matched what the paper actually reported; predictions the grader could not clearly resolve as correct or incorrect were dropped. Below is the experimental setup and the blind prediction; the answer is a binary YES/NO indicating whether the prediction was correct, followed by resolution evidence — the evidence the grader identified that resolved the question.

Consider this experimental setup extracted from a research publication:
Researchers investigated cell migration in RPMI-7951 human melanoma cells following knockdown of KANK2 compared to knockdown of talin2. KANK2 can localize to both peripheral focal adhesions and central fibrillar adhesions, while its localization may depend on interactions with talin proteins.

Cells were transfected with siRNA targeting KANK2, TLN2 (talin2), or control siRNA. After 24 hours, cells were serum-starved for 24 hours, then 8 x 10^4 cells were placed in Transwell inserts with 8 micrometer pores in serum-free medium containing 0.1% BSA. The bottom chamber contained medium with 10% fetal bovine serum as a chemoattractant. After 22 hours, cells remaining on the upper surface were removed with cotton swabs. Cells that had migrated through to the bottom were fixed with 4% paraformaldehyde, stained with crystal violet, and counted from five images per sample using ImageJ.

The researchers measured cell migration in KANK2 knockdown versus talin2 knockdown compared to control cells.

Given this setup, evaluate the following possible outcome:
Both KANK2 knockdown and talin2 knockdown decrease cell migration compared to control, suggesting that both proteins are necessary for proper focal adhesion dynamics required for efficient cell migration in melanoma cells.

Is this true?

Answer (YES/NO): NO